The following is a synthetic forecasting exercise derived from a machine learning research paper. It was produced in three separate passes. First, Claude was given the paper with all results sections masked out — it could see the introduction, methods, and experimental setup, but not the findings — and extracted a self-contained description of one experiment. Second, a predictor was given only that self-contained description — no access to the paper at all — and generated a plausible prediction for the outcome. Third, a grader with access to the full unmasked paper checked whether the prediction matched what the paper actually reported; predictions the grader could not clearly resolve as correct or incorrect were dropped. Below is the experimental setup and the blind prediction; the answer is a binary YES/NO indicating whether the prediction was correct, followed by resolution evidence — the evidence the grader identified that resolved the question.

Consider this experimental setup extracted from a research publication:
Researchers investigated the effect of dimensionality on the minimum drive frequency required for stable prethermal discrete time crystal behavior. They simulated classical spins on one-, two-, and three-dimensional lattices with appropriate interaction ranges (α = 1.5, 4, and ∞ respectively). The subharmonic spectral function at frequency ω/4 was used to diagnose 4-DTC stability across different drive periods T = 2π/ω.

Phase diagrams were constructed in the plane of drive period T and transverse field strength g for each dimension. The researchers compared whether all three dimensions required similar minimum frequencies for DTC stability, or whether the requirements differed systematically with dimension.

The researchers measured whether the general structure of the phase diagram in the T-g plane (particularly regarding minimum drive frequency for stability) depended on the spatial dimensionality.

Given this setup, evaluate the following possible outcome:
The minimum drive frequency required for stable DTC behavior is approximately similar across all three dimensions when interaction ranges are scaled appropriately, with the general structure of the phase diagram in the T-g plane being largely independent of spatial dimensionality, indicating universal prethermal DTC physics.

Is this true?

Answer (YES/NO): YES